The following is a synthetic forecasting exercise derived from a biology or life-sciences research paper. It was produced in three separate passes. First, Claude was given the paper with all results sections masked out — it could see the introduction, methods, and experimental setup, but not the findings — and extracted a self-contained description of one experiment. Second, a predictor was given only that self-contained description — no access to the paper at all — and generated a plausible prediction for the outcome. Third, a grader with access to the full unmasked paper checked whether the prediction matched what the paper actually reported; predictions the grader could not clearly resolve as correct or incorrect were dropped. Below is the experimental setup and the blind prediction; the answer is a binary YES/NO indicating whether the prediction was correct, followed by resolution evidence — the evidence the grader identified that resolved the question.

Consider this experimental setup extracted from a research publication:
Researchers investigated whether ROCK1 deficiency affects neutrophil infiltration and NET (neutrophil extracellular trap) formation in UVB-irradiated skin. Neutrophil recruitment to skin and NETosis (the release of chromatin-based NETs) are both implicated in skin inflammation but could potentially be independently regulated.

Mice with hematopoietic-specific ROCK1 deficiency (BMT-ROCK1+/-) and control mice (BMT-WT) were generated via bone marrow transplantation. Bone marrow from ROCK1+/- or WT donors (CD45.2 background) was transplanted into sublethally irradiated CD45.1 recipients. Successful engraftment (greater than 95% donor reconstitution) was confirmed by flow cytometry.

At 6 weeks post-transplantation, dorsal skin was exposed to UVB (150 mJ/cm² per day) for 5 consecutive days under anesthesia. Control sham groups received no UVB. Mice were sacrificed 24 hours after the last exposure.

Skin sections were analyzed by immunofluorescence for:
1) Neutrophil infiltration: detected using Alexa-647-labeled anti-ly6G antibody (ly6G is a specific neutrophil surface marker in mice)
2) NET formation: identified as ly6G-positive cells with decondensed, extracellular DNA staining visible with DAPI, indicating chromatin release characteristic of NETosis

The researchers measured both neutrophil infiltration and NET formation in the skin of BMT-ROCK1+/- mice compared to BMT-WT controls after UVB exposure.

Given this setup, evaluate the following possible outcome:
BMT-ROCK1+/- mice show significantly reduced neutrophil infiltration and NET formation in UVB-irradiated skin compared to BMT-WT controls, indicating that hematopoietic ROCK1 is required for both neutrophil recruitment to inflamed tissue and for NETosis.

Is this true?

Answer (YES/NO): YES